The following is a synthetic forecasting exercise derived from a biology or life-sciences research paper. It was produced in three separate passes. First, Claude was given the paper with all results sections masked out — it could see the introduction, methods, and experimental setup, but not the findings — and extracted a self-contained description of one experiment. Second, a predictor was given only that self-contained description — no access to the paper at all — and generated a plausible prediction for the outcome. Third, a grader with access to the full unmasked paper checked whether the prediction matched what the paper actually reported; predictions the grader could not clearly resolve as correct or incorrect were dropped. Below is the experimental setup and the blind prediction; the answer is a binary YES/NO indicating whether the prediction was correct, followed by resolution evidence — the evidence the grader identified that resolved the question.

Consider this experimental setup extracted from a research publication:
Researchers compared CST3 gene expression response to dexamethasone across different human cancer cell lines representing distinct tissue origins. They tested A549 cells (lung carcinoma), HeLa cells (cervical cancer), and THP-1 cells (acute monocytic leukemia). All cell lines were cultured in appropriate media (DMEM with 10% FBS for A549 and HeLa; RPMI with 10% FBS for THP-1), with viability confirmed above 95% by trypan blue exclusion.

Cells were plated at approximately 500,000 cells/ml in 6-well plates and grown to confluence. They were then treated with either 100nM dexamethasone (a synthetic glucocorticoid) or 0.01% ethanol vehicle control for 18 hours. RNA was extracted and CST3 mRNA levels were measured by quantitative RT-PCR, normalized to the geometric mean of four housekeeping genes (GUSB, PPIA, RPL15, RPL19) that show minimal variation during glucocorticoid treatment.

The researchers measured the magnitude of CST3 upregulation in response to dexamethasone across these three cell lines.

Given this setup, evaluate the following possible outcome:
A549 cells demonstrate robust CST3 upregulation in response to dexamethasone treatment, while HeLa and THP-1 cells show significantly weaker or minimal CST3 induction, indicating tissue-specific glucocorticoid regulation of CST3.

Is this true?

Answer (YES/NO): NO